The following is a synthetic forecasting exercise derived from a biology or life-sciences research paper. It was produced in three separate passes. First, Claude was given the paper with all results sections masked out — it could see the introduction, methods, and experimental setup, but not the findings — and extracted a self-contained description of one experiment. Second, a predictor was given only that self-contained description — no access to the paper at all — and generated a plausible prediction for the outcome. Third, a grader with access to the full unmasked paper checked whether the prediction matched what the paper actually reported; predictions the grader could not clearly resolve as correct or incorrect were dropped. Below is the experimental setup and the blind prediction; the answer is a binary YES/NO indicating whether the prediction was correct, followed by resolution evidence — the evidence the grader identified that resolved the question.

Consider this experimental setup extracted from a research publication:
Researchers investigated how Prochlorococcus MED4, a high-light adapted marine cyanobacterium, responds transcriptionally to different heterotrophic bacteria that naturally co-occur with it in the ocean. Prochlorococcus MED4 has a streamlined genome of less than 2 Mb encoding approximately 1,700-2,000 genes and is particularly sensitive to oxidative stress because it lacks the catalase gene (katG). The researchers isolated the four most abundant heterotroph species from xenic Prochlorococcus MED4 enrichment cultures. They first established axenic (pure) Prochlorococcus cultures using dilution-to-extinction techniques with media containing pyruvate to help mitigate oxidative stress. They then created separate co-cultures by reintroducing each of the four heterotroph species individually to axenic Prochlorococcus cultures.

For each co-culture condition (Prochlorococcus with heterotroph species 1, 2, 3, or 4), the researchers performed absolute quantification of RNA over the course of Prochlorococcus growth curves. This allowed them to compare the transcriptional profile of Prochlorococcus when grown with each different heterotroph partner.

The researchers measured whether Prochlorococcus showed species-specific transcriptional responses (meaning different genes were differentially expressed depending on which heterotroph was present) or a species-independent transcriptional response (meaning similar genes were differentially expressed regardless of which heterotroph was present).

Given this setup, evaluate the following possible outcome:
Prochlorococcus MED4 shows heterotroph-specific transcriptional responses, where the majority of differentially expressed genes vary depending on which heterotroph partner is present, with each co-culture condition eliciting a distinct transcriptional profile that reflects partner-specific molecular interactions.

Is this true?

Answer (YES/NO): NO